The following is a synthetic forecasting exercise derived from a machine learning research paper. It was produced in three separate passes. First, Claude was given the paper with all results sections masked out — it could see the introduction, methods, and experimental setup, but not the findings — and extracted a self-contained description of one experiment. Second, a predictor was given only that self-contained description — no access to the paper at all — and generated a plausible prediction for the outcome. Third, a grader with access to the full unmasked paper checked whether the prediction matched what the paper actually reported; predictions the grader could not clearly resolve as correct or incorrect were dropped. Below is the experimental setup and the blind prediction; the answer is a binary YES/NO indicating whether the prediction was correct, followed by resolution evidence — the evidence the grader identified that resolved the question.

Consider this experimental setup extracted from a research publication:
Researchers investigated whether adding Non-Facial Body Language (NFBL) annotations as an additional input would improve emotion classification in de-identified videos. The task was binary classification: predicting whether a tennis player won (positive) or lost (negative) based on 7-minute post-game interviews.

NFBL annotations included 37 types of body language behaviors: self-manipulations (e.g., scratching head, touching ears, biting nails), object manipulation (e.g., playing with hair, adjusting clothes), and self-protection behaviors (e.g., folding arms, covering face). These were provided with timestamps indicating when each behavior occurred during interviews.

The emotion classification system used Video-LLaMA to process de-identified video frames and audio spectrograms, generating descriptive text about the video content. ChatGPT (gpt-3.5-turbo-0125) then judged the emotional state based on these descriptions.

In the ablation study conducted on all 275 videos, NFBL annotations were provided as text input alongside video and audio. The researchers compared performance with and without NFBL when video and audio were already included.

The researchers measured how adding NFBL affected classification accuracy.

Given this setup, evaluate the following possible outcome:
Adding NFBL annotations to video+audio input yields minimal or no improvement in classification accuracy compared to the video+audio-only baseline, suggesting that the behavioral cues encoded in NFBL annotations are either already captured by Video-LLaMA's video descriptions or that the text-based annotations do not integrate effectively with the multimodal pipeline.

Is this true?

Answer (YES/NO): NO